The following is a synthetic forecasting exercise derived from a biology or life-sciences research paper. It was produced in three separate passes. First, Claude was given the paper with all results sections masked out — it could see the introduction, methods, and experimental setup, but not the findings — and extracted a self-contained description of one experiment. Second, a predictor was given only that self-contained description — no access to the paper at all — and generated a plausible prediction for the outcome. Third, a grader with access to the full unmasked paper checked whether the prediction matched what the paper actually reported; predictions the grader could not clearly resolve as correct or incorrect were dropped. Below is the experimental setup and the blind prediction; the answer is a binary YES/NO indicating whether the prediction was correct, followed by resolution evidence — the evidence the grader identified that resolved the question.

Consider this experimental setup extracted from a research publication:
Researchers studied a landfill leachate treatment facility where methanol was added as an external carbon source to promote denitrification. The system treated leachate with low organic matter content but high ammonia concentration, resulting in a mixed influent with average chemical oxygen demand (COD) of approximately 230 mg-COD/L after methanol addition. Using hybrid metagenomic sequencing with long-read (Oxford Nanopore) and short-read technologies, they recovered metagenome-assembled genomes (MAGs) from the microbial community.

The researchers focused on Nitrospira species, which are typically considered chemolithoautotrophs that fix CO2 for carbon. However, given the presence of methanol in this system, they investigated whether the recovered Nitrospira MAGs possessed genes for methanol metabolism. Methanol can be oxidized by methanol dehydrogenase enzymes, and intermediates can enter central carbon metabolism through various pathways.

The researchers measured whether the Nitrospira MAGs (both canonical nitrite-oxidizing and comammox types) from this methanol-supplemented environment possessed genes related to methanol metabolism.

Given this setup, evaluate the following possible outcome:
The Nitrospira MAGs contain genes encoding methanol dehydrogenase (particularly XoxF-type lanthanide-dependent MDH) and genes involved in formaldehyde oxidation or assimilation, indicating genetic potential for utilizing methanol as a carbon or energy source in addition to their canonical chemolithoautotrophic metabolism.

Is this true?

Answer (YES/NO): NO